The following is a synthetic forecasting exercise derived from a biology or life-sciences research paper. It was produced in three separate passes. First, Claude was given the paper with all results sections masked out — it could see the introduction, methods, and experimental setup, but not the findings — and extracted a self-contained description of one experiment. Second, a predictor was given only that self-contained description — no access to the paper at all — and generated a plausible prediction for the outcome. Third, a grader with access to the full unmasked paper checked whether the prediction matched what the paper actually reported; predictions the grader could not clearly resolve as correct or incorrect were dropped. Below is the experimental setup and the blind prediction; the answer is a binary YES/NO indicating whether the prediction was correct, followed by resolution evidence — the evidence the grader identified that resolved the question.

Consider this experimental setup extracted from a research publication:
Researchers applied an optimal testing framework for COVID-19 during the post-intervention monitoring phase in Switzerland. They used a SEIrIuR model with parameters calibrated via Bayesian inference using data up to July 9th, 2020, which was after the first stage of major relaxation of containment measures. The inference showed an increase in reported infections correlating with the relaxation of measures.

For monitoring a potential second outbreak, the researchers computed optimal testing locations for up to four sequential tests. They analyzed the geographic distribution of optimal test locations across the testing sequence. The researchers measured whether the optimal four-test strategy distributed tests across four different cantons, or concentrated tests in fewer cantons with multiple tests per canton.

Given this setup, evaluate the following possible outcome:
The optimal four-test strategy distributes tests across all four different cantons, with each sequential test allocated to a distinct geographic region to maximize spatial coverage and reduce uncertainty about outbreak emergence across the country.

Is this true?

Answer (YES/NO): NO